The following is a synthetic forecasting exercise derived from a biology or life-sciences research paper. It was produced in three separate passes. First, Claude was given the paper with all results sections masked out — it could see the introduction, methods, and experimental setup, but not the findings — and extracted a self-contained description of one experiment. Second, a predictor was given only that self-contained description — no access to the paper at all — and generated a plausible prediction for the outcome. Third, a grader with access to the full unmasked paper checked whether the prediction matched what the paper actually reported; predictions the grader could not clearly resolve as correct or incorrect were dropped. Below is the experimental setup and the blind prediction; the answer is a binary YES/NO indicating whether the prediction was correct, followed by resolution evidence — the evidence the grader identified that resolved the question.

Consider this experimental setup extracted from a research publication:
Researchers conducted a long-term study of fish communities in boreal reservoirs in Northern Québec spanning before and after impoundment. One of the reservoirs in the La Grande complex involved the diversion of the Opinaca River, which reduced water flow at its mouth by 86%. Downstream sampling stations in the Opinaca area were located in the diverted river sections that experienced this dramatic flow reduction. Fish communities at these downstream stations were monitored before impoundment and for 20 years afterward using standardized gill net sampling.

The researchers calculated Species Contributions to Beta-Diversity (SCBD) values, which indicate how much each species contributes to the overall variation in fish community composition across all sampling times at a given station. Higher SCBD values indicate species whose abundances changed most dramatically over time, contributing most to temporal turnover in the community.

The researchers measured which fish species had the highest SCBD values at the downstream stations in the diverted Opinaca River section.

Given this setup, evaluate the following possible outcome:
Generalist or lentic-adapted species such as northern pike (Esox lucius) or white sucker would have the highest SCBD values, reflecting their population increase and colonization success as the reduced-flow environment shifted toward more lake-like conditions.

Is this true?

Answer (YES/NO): NO